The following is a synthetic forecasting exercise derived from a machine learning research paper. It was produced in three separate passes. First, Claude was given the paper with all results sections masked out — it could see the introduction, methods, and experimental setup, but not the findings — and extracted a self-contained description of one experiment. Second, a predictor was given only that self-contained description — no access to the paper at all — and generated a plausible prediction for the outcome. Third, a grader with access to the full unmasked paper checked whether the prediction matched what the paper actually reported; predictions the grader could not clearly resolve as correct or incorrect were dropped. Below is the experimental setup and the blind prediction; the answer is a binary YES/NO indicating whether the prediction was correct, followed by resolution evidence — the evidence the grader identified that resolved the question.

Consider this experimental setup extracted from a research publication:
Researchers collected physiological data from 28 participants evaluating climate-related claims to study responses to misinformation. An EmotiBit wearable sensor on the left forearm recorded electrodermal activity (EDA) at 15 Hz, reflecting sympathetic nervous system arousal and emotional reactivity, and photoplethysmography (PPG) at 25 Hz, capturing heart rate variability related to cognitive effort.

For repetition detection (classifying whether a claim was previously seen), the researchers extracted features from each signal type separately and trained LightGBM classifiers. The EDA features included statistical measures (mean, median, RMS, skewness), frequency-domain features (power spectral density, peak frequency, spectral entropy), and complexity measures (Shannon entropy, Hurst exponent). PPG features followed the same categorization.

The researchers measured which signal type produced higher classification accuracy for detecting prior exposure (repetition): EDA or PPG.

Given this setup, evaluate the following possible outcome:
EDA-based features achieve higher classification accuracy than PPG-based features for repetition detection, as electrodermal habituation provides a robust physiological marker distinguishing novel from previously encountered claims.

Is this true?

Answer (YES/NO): YES